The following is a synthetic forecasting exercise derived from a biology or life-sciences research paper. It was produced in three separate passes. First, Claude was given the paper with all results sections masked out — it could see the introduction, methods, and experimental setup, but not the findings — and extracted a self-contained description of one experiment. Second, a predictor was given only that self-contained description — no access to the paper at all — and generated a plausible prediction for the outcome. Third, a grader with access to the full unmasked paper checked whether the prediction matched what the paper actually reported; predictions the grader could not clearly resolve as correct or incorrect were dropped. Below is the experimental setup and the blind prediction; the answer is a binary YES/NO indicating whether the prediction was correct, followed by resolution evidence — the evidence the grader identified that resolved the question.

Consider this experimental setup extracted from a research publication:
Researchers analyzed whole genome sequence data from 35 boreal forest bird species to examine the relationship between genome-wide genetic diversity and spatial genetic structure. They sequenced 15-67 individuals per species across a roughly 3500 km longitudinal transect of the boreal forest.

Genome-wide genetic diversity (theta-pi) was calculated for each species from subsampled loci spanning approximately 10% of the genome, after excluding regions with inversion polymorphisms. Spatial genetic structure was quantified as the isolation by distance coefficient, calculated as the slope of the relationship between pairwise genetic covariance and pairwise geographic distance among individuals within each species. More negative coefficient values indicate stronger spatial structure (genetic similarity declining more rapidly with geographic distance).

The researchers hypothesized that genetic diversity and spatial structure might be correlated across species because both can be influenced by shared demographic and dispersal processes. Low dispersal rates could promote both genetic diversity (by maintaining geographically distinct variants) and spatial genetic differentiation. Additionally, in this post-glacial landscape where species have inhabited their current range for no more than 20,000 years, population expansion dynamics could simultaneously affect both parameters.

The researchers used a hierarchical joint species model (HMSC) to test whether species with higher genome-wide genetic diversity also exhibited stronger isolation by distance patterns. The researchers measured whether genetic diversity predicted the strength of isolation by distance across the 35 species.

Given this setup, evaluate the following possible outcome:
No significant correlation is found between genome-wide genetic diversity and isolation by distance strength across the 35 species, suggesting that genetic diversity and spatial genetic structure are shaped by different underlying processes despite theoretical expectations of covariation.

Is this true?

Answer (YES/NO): YES